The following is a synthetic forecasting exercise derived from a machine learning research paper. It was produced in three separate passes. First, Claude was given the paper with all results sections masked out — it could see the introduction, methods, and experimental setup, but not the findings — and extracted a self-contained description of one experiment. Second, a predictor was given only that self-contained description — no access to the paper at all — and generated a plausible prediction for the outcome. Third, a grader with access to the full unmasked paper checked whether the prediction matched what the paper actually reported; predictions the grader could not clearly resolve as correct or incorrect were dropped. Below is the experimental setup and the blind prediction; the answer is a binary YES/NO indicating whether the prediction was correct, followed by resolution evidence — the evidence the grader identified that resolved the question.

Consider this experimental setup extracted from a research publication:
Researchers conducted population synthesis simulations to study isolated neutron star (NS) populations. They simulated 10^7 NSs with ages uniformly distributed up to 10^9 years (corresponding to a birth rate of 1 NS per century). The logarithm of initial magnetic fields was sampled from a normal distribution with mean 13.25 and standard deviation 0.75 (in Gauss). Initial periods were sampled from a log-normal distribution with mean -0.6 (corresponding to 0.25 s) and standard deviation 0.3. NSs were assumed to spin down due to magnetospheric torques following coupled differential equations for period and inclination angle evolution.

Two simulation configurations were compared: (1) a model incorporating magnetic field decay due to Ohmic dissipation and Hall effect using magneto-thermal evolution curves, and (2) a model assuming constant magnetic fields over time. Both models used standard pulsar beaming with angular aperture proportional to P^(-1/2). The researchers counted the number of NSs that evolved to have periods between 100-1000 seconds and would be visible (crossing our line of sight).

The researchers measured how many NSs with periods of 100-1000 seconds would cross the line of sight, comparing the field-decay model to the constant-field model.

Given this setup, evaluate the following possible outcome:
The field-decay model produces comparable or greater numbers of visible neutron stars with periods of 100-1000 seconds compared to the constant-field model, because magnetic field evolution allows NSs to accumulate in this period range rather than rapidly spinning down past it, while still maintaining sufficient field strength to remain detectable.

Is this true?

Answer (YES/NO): NO